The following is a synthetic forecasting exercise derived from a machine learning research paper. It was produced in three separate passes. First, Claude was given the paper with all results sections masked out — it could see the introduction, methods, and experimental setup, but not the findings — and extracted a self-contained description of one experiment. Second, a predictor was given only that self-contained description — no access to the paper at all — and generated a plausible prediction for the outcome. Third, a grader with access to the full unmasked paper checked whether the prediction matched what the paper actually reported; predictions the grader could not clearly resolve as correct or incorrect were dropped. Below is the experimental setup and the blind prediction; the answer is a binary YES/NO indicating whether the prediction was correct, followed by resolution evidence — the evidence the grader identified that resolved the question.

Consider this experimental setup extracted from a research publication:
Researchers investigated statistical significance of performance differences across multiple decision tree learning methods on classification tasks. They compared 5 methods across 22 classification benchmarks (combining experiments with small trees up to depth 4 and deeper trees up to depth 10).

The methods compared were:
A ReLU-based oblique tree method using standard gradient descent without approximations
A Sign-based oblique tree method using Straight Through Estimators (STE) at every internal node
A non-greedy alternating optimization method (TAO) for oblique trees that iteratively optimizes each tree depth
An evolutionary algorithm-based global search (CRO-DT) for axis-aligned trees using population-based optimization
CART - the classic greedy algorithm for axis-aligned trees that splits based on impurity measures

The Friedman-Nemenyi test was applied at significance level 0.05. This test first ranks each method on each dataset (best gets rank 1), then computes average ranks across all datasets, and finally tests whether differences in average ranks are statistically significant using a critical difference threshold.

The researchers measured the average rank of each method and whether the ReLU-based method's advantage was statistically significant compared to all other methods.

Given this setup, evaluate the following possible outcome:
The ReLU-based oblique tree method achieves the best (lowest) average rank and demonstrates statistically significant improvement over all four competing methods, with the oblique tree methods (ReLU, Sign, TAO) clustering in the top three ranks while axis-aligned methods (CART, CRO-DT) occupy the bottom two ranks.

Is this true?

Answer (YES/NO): YES